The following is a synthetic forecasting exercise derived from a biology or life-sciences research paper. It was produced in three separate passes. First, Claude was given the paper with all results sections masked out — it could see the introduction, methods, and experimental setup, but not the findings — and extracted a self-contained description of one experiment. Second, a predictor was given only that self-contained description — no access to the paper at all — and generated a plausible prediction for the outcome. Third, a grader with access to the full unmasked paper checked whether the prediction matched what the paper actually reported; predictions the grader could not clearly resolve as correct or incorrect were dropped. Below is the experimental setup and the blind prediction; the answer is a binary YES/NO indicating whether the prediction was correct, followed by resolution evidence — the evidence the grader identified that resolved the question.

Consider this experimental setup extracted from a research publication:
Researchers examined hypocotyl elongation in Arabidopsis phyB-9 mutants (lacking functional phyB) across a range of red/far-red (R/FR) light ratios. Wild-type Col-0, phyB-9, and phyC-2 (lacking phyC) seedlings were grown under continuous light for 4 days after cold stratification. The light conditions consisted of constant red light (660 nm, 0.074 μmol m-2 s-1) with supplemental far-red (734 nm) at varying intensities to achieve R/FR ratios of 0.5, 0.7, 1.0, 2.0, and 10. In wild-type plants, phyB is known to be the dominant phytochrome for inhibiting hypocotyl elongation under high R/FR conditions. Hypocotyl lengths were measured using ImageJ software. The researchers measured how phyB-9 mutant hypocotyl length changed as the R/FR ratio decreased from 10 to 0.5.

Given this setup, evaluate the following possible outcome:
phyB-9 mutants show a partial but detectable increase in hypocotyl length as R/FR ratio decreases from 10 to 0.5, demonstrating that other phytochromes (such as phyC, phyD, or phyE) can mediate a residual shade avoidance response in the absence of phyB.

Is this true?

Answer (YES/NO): NO